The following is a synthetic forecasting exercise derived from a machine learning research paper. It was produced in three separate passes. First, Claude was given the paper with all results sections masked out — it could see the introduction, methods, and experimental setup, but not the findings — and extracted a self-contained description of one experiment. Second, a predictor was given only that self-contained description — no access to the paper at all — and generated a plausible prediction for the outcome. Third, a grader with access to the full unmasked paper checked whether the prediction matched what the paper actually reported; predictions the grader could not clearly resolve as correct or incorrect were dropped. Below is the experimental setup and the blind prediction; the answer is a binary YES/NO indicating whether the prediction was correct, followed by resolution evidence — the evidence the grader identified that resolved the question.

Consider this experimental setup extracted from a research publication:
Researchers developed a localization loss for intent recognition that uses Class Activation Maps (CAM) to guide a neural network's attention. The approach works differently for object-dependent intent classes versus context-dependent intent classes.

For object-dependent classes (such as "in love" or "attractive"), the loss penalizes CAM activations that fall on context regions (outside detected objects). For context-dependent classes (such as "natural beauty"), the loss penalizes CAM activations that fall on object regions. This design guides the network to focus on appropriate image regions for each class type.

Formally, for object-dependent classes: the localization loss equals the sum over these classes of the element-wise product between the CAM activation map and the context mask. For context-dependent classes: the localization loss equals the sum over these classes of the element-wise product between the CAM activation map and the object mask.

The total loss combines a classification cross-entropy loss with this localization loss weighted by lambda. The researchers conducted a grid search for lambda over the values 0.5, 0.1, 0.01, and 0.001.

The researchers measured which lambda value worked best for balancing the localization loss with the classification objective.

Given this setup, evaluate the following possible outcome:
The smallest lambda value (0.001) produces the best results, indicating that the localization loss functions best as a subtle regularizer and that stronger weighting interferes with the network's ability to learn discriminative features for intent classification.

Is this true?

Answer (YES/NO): NO